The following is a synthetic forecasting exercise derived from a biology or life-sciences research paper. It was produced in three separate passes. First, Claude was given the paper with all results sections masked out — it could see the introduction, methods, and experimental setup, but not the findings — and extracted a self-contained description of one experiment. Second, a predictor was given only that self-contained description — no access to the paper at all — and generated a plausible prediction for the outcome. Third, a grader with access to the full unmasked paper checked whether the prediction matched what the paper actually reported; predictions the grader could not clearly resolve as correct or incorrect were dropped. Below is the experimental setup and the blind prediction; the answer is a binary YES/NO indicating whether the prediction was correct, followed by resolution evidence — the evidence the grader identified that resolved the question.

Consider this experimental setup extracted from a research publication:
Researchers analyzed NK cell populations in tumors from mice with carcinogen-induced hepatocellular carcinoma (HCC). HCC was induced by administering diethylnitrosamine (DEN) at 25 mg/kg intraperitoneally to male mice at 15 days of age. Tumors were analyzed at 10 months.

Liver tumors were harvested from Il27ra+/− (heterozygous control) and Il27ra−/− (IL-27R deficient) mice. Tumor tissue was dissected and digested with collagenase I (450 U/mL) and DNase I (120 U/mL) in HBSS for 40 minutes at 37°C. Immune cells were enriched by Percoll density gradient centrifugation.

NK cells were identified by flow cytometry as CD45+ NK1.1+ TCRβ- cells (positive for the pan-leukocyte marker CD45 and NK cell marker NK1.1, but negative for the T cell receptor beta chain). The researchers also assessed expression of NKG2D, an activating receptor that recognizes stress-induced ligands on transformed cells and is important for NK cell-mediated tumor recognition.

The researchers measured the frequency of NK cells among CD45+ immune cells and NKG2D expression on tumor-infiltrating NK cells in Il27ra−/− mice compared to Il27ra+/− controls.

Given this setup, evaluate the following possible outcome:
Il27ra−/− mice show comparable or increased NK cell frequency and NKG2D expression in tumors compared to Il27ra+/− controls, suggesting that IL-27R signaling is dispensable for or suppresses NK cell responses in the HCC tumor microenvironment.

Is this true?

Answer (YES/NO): YES